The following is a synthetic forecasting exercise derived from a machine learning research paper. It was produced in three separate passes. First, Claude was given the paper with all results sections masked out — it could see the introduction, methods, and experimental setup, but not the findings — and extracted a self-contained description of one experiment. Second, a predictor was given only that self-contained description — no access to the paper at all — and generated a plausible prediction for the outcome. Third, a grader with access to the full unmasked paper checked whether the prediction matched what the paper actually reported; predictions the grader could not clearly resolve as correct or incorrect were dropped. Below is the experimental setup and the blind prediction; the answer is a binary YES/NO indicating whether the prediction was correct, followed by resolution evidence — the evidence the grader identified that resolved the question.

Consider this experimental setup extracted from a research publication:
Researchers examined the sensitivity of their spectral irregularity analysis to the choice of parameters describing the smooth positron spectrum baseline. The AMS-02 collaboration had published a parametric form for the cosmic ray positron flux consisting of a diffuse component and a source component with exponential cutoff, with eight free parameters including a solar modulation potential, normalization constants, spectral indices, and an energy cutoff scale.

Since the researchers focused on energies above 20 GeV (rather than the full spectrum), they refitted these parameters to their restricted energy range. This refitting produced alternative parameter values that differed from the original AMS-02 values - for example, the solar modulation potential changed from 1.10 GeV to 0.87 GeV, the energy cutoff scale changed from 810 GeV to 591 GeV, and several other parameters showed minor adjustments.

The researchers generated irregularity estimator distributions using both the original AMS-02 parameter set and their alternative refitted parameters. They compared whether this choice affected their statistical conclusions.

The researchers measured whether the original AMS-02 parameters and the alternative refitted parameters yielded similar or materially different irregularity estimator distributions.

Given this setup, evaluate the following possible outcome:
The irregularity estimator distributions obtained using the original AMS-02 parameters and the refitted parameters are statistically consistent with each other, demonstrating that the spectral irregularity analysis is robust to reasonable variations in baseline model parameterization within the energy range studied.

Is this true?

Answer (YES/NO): YES